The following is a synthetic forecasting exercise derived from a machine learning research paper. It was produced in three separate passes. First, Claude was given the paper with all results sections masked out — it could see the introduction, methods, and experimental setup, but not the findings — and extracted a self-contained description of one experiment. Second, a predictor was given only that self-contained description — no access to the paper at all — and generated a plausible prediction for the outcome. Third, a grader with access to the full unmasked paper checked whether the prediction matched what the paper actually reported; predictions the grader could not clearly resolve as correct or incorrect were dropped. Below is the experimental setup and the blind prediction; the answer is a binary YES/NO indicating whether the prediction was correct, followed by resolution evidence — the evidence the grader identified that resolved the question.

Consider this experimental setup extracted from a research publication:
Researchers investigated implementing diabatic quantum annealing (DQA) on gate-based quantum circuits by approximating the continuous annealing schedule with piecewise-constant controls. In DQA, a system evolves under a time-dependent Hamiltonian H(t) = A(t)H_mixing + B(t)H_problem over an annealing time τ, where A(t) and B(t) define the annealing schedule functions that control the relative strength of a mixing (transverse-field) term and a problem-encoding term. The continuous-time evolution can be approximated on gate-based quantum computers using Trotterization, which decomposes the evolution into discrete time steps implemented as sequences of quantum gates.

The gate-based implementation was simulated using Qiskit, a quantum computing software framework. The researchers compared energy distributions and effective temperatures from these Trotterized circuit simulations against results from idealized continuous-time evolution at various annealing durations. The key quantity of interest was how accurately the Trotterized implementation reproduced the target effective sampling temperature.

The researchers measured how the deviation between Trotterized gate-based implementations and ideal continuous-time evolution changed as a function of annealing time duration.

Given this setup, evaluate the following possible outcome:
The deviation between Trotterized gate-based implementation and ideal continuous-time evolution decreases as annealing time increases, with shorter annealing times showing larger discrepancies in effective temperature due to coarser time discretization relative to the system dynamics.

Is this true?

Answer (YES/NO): YES